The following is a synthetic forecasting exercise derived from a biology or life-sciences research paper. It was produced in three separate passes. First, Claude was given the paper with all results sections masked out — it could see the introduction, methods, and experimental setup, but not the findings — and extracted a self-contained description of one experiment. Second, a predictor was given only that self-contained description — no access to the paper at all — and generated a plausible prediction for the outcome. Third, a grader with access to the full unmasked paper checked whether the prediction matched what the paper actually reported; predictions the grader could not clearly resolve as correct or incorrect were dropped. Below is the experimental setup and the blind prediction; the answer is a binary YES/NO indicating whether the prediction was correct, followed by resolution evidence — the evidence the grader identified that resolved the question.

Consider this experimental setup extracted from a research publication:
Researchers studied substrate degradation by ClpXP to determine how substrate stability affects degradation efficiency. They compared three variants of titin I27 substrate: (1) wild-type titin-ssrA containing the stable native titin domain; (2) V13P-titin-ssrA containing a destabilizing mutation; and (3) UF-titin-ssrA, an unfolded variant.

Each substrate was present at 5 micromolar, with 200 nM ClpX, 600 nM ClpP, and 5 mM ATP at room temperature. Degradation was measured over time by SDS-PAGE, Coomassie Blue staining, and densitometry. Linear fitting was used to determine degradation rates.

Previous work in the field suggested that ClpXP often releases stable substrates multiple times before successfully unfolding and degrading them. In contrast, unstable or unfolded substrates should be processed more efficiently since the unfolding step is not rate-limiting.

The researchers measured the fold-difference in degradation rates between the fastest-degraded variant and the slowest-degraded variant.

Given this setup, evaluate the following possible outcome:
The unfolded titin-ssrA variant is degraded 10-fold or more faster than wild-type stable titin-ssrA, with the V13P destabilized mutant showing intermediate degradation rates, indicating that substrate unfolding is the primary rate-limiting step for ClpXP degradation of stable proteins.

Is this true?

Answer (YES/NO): YES